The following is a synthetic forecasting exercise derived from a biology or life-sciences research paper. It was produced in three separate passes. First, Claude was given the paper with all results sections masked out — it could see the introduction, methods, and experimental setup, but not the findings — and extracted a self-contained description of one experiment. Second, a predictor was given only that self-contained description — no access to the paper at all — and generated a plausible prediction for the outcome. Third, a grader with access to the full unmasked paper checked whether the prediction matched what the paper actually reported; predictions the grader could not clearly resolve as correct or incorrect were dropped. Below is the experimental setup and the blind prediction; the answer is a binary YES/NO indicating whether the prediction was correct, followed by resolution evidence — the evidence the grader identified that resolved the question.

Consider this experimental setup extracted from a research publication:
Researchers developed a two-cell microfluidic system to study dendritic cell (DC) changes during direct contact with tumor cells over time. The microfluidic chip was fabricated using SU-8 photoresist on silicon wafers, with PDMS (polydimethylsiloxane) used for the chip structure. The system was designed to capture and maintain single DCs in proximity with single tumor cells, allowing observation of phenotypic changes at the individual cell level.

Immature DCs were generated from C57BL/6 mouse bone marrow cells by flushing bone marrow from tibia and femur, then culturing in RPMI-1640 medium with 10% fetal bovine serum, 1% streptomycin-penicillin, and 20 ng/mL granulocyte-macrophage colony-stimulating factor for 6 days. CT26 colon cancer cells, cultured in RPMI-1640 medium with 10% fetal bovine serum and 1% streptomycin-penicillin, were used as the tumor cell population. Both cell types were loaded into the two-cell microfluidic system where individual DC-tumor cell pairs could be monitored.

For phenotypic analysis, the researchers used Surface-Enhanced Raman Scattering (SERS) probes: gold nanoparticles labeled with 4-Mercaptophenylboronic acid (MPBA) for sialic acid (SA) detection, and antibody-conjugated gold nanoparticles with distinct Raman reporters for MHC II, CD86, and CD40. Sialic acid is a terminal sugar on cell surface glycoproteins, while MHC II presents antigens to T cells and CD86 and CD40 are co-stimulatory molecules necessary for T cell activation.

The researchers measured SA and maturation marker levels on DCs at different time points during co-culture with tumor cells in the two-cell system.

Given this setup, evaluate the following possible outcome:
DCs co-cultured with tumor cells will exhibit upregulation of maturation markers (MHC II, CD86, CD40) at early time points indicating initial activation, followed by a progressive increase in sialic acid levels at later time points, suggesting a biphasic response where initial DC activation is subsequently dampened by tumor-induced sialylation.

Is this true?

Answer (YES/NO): NO